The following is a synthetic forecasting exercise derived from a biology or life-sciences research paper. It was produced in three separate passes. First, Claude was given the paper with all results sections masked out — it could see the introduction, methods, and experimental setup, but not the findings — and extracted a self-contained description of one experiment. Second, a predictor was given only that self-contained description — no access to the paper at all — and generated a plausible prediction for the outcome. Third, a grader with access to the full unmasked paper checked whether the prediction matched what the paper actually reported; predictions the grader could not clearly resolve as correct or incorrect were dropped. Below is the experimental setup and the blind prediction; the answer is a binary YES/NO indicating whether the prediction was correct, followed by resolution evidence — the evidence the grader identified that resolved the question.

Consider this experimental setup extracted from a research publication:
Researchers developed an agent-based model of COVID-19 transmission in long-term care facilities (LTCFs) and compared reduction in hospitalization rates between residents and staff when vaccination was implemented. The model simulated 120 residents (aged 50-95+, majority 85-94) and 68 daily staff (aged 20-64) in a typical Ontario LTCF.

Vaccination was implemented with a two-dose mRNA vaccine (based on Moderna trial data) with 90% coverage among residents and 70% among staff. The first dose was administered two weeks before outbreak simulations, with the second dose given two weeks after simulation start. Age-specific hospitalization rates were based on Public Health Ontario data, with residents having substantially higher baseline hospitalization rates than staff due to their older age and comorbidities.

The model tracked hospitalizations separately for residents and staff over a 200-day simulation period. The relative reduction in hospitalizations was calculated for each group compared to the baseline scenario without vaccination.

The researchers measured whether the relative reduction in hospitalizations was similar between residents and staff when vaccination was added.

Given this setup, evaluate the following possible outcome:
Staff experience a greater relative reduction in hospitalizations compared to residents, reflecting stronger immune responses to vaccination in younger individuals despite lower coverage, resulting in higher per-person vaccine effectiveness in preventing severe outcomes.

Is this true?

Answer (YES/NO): NO